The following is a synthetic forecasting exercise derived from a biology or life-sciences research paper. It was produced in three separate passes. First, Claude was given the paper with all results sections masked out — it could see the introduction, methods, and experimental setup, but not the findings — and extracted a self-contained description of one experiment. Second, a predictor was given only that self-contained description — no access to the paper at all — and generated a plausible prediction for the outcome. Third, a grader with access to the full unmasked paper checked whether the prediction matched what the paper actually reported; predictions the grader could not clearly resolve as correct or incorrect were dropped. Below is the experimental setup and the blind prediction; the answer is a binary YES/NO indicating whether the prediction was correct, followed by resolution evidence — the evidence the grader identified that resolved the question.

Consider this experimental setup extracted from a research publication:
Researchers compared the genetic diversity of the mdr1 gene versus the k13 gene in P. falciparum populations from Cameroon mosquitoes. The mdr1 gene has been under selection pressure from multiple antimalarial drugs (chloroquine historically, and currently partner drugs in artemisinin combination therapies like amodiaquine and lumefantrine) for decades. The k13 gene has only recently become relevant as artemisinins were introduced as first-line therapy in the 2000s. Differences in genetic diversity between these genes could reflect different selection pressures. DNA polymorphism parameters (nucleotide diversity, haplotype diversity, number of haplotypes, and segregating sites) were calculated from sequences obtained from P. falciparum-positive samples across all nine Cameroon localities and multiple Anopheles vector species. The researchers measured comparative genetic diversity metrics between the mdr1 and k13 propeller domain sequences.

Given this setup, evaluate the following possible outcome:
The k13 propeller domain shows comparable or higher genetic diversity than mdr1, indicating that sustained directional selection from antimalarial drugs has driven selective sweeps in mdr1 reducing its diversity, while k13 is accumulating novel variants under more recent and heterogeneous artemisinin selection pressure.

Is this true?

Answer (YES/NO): NO